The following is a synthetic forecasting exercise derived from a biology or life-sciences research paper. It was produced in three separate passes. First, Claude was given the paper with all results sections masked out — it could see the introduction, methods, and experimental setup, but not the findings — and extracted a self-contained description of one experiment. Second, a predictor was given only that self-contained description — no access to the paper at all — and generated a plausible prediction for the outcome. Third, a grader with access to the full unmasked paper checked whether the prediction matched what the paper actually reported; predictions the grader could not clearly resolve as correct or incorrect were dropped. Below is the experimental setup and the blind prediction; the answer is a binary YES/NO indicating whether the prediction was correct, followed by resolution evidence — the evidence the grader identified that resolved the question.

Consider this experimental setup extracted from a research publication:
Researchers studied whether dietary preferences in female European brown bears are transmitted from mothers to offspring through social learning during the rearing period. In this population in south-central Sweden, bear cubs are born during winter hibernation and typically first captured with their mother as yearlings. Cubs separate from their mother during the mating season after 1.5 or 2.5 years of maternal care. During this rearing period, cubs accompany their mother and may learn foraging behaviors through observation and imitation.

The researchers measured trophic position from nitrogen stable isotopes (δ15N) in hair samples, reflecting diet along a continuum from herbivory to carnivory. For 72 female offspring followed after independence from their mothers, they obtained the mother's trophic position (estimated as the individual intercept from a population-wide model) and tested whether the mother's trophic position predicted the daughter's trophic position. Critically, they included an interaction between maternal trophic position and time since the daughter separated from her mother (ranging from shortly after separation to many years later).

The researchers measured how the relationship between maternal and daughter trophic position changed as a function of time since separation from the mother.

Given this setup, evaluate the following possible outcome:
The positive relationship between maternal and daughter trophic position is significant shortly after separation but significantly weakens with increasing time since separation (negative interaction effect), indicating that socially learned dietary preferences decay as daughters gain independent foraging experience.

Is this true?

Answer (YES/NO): YES